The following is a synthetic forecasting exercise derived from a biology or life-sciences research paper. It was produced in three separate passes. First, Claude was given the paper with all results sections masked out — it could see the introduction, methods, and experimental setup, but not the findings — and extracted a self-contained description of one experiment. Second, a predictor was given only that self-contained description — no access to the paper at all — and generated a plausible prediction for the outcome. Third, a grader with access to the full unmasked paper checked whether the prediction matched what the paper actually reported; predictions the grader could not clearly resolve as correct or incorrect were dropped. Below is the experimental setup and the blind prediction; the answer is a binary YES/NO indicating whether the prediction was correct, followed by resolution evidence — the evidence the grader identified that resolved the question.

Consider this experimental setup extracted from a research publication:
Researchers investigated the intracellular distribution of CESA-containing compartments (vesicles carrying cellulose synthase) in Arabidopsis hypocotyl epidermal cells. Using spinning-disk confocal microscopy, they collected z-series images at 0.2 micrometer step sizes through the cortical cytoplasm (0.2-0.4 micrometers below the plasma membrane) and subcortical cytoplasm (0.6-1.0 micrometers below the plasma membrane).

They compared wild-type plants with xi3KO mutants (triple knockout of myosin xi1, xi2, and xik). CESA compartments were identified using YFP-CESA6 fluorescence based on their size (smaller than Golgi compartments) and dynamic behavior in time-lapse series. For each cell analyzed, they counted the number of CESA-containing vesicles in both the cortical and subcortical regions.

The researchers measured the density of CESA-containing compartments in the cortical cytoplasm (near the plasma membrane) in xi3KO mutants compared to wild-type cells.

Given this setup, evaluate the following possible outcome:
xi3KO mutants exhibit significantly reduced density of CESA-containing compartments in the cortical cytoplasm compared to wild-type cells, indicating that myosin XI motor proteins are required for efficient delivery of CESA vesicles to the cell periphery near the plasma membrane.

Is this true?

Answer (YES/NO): NO